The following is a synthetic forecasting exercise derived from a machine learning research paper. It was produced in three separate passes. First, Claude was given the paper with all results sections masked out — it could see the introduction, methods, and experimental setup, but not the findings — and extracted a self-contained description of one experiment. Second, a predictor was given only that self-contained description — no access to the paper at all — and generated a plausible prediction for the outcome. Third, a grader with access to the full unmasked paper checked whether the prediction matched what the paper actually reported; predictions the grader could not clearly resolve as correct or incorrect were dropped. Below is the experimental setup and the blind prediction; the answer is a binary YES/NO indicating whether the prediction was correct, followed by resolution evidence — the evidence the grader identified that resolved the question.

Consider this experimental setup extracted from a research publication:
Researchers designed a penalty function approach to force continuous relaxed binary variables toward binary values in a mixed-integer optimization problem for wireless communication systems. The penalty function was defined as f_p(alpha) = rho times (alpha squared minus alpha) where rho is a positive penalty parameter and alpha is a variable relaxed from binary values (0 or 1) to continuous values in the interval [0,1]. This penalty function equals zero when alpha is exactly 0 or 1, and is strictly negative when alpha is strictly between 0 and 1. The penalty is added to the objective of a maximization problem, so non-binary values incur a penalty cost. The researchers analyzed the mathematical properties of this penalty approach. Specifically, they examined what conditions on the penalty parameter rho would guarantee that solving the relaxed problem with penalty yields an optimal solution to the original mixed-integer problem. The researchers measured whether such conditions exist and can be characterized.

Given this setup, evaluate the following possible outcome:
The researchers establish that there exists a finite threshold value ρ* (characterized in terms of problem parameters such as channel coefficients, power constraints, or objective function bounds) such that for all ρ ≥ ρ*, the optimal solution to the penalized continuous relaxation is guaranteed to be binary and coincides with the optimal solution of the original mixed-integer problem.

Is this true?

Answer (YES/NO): YES